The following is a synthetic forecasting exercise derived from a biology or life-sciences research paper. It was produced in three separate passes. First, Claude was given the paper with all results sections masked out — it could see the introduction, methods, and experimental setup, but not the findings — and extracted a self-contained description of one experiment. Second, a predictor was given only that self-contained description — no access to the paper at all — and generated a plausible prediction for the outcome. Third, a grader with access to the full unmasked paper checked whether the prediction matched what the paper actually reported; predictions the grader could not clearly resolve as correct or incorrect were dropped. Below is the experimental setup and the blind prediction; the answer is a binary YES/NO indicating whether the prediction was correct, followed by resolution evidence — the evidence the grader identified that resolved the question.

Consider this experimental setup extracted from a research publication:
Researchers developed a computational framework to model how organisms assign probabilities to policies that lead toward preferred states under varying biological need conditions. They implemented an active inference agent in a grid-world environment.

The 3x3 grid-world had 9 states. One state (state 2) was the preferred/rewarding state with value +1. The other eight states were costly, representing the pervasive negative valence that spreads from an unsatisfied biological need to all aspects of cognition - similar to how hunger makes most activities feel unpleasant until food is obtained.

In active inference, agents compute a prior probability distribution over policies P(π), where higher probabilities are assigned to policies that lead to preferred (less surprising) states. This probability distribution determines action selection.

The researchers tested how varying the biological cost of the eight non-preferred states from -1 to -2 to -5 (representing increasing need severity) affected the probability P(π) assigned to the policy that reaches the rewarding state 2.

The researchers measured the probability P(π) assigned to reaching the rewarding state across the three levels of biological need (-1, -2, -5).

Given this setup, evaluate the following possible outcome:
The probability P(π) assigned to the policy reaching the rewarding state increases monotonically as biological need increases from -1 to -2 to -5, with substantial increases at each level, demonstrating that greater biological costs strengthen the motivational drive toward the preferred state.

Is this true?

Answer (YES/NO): YES